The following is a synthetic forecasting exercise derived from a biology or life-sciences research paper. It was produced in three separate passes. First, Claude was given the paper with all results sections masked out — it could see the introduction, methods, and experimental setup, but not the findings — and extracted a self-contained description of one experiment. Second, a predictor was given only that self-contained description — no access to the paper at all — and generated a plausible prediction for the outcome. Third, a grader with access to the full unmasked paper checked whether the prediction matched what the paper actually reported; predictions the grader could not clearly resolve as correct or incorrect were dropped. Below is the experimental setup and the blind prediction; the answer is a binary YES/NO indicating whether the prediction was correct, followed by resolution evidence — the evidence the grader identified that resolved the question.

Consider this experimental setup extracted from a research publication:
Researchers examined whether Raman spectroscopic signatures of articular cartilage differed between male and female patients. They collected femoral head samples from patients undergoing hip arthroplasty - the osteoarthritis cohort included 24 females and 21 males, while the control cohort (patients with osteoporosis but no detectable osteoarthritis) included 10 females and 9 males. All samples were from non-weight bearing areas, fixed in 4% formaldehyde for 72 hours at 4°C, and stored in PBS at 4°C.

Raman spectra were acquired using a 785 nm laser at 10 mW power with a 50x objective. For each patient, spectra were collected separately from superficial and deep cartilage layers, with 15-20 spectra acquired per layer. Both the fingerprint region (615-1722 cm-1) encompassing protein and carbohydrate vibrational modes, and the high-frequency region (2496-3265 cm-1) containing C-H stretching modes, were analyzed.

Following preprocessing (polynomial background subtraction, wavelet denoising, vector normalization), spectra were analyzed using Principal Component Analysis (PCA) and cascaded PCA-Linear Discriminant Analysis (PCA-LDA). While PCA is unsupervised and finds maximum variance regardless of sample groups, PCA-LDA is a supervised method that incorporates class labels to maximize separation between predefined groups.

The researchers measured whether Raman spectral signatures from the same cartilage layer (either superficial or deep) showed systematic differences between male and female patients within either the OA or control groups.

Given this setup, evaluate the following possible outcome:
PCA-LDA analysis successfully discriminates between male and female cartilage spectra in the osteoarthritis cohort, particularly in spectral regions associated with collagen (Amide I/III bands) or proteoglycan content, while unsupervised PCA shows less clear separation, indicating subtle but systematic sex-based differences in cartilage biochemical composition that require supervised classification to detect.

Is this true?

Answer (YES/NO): NO